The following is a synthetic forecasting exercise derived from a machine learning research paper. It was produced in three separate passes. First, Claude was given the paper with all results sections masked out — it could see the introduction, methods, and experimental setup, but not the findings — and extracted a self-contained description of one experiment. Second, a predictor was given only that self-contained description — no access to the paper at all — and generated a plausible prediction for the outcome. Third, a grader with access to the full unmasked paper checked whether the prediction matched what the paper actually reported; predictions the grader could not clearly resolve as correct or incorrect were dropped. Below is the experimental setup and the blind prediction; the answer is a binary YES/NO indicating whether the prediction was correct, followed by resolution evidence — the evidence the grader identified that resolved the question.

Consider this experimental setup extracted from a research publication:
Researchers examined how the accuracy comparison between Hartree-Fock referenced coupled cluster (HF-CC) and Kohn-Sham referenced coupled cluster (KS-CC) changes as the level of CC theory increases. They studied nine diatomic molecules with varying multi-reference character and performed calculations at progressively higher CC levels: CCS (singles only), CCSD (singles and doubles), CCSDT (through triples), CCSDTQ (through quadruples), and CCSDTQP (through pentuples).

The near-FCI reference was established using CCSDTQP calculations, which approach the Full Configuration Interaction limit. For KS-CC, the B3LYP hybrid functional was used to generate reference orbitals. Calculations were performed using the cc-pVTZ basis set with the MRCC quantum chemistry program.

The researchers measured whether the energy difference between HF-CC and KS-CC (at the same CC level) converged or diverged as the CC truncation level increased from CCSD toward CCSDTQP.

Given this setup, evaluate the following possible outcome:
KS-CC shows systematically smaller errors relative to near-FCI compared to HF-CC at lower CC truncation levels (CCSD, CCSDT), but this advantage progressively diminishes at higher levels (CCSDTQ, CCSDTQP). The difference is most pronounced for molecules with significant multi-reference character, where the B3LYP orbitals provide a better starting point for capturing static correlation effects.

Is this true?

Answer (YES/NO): NO